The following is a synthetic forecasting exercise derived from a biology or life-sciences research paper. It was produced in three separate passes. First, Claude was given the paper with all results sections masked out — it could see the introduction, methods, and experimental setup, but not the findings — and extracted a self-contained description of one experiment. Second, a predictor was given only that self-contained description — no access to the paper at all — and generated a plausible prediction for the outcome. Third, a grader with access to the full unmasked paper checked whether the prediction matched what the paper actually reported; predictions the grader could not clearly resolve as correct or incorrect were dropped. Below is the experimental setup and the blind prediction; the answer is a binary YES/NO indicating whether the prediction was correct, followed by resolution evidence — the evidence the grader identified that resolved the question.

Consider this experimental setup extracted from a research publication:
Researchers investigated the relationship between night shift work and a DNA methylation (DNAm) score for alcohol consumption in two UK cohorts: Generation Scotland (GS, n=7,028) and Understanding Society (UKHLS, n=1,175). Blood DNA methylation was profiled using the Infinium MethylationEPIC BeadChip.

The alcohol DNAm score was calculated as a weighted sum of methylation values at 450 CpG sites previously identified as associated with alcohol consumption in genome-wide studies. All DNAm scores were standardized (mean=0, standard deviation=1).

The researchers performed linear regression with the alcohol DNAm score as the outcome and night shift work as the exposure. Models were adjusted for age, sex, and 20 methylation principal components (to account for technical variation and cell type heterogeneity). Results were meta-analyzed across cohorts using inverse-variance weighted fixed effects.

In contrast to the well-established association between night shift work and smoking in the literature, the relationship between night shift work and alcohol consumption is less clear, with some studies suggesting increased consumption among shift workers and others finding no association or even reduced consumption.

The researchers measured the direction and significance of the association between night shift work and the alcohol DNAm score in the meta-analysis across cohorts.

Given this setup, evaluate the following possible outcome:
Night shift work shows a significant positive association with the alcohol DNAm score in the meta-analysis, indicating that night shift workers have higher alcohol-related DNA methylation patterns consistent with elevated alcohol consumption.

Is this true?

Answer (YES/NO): NO